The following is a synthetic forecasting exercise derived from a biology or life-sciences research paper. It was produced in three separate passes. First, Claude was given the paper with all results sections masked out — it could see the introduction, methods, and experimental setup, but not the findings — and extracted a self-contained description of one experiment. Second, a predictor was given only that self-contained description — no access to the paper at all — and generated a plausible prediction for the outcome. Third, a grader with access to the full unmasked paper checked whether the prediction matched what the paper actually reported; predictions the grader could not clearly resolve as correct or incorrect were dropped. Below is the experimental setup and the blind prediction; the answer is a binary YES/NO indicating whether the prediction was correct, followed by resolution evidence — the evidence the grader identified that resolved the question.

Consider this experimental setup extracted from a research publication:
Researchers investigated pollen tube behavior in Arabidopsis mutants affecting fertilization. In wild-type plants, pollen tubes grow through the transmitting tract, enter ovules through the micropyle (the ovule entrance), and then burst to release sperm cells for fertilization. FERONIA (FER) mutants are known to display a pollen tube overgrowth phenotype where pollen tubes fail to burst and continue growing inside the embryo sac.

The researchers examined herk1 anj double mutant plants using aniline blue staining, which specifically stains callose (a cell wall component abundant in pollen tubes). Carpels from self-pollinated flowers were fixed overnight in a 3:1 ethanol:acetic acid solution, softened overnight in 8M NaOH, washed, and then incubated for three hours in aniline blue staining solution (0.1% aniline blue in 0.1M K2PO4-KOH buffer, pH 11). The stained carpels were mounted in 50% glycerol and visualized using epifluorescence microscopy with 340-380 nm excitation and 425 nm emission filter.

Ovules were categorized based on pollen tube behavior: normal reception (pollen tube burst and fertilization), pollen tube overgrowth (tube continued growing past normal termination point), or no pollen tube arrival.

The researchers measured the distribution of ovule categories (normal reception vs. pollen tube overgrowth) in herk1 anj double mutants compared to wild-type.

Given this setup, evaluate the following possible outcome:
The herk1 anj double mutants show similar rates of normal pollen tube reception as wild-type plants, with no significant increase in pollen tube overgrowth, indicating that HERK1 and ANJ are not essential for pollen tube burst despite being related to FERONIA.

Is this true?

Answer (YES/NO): NO